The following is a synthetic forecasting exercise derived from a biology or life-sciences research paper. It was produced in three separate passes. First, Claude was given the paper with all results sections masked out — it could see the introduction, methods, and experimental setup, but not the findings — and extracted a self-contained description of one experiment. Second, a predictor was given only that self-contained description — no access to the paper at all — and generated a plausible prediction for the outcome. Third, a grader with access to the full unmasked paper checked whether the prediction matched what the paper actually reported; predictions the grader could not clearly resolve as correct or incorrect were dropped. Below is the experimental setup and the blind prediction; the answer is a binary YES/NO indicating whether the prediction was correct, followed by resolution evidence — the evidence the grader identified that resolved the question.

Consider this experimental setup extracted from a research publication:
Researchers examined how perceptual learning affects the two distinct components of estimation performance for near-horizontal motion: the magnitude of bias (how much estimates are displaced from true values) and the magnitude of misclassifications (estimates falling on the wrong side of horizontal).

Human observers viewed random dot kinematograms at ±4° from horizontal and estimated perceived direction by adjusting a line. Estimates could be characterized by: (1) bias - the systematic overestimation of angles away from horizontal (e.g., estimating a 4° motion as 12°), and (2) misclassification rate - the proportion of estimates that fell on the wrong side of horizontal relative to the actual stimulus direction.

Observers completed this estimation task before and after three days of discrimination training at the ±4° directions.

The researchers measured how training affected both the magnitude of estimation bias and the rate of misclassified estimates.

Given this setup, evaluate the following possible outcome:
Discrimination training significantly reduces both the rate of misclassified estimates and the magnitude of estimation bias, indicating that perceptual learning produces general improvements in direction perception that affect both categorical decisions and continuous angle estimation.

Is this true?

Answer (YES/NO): NO